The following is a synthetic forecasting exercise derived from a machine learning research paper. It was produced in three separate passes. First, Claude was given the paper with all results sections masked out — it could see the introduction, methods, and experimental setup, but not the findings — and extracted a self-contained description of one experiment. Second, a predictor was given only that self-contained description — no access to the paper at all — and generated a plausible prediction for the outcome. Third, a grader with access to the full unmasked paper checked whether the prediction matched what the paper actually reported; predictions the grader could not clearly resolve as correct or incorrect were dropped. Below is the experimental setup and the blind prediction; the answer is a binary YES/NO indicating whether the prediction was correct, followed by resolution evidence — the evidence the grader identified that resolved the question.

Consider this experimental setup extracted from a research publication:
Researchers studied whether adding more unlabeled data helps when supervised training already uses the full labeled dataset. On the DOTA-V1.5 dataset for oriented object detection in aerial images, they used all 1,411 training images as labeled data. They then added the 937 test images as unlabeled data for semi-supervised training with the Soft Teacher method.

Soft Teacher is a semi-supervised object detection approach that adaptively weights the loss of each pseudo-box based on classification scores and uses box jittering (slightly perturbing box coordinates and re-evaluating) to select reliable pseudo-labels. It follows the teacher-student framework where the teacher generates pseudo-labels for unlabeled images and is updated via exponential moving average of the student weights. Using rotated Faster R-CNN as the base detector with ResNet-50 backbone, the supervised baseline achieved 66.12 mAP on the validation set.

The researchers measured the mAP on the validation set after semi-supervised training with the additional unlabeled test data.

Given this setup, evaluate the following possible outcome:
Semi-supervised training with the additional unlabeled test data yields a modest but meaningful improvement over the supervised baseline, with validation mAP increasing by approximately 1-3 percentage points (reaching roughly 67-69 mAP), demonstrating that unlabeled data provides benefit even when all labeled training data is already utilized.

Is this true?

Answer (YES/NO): NO